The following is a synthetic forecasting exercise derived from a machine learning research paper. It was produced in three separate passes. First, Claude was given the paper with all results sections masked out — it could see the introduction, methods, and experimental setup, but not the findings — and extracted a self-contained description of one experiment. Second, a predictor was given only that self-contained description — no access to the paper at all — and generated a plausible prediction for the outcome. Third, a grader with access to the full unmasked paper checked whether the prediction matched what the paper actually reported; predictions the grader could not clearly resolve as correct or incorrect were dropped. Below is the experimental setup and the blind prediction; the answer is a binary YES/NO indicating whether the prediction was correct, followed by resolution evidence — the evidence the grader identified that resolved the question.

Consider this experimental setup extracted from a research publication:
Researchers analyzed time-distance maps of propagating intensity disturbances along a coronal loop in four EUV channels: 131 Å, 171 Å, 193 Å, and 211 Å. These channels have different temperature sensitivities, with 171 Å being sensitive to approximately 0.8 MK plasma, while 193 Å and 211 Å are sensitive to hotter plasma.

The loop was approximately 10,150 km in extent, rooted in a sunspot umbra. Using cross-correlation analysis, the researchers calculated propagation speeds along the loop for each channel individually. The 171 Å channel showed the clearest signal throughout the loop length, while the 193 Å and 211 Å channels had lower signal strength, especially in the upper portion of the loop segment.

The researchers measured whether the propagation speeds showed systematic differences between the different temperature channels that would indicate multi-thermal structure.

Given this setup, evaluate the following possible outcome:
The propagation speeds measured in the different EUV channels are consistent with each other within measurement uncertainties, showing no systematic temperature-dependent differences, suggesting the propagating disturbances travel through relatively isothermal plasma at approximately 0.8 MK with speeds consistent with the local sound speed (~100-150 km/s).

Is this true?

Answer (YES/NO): NO